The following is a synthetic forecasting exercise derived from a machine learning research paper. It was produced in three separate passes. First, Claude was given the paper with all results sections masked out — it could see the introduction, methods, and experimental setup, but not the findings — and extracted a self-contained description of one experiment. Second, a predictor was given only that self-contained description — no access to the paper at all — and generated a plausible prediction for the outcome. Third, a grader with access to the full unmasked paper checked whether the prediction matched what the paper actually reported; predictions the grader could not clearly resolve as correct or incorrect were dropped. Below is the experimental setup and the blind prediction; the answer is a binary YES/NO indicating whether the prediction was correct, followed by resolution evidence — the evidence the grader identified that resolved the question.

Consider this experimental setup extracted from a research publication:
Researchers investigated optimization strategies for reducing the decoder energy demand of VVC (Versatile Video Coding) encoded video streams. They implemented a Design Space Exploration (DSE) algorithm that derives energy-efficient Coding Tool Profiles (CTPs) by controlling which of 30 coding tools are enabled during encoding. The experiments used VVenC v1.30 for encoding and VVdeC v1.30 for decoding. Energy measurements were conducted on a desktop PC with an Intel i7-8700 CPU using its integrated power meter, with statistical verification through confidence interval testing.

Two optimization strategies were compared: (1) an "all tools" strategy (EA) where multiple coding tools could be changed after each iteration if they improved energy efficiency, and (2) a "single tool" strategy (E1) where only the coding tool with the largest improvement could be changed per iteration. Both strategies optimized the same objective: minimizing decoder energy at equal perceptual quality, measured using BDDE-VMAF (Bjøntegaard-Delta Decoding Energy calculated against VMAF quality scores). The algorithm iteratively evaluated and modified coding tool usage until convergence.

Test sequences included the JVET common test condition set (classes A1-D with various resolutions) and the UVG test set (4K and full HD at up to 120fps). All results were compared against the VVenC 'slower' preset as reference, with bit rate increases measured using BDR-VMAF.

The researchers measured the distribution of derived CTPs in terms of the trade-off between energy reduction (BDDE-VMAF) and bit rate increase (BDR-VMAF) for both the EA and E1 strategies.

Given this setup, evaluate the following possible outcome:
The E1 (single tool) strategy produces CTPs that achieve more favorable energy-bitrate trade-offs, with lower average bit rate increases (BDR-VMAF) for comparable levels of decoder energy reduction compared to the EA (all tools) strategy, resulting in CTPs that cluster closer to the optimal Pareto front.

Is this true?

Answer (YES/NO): NO